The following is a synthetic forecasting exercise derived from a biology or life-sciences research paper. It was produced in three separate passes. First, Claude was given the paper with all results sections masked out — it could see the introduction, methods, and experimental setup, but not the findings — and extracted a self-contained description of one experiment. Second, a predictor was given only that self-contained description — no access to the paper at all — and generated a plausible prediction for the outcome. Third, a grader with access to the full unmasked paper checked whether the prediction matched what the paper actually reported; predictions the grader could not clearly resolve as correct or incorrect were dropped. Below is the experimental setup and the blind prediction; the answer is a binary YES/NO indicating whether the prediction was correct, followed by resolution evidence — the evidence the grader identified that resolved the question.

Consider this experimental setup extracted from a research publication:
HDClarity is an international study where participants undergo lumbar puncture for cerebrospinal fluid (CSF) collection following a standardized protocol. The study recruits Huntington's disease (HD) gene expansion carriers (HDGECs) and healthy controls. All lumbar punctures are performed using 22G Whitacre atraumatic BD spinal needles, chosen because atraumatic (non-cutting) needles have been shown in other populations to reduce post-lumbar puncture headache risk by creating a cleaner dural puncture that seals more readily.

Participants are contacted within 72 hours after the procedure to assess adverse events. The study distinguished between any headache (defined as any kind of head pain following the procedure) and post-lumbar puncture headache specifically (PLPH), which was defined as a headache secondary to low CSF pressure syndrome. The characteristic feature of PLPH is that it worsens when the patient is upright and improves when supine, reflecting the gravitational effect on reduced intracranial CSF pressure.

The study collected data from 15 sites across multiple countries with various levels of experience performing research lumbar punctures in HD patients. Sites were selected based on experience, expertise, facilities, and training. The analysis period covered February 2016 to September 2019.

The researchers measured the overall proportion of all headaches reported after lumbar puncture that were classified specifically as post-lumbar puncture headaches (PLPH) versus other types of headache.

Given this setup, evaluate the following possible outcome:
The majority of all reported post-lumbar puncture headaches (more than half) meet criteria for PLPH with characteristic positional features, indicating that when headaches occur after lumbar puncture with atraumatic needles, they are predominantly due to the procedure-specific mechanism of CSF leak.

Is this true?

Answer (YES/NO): YES